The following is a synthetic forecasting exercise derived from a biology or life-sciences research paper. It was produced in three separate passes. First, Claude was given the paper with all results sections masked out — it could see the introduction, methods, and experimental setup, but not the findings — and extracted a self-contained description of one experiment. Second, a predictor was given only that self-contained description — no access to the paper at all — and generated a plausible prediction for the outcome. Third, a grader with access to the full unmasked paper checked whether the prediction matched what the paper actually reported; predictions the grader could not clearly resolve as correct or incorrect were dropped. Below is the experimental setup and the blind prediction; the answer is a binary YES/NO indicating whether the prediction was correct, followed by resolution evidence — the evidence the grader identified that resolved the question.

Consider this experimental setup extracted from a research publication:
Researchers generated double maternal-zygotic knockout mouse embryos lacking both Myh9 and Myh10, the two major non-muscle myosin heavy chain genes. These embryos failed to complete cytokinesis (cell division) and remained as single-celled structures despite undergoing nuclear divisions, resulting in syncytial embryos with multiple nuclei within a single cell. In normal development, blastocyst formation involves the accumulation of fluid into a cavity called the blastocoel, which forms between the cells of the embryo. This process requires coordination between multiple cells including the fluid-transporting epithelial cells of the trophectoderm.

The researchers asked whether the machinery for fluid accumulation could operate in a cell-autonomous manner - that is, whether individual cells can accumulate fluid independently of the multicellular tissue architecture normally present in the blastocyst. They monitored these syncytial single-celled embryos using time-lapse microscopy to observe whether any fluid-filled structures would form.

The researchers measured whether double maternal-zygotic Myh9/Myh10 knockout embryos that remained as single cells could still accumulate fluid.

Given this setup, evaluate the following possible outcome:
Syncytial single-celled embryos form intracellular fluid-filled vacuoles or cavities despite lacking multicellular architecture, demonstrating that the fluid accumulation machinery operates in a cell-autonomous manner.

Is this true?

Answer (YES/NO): YES